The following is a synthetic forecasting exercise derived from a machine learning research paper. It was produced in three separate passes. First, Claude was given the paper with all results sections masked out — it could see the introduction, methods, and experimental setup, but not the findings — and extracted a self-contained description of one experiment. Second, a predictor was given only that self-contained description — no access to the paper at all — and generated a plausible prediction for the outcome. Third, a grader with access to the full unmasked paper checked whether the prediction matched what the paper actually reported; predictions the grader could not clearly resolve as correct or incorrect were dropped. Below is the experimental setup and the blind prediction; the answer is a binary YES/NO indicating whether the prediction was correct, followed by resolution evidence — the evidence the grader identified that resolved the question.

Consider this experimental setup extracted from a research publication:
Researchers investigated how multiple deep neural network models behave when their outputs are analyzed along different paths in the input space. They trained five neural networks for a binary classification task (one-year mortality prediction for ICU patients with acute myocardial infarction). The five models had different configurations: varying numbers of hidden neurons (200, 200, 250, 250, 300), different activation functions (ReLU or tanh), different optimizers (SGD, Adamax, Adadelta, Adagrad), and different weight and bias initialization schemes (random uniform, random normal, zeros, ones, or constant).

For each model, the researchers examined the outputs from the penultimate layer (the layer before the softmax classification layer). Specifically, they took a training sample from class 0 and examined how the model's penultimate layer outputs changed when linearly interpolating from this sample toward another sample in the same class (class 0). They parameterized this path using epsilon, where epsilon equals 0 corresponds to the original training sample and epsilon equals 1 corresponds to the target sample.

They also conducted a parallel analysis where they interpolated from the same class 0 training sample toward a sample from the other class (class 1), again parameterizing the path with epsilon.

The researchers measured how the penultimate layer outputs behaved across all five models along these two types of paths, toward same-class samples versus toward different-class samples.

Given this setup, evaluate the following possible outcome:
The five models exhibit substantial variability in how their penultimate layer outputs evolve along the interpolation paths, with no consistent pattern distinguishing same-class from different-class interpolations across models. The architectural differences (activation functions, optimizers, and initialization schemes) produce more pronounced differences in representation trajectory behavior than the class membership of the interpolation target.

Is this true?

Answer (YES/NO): NO